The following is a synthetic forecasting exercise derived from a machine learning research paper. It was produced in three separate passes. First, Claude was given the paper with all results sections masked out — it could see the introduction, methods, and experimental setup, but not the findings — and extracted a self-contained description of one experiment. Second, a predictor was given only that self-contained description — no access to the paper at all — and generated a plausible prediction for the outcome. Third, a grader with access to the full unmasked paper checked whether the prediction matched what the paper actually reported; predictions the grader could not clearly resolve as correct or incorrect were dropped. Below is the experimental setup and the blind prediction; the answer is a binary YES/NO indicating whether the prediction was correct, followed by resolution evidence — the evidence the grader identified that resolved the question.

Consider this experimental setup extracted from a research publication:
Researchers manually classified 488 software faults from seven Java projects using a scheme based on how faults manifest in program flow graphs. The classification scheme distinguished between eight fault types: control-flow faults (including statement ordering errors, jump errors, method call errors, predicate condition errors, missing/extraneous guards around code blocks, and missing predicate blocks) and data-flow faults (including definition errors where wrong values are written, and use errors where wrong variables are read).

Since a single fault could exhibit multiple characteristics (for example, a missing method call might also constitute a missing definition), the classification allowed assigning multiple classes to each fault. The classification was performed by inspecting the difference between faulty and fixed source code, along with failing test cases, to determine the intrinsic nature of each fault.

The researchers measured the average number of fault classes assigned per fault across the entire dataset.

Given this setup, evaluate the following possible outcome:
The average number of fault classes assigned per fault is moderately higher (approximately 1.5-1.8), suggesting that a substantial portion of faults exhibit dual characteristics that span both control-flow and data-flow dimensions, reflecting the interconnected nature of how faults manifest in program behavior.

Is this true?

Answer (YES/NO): NO